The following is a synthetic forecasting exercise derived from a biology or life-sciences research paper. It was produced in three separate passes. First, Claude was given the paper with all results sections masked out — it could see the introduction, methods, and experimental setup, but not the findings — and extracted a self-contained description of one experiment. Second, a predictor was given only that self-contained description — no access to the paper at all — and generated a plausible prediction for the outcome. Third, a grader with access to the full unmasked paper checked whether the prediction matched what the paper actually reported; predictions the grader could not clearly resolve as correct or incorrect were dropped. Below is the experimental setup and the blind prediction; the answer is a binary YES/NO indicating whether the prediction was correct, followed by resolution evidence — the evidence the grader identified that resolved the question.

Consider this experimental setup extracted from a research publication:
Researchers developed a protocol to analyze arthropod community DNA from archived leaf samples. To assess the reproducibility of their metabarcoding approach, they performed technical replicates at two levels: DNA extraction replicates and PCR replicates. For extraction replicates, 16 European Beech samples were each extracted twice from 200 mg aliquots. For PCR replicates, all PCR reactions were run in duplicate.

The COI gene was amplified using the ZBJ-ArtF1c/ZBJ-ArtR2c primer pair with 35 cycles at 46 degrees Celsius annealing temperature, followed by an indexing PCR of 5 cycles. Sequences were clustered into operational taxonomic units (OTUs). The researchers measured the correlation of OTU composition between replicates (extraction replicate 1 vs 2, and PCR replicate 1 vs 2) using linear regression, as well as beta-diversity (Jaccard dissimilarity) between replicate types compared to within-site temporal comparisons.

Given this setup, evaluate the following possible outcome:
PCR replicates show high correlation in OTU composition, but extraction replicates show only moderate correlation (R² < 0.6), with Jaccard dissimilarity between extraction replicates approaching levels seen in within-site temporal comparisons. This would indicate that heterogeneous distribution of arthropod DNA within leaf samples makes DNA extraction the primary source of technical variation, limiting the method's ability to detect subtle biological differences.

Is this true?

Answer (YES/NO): NO